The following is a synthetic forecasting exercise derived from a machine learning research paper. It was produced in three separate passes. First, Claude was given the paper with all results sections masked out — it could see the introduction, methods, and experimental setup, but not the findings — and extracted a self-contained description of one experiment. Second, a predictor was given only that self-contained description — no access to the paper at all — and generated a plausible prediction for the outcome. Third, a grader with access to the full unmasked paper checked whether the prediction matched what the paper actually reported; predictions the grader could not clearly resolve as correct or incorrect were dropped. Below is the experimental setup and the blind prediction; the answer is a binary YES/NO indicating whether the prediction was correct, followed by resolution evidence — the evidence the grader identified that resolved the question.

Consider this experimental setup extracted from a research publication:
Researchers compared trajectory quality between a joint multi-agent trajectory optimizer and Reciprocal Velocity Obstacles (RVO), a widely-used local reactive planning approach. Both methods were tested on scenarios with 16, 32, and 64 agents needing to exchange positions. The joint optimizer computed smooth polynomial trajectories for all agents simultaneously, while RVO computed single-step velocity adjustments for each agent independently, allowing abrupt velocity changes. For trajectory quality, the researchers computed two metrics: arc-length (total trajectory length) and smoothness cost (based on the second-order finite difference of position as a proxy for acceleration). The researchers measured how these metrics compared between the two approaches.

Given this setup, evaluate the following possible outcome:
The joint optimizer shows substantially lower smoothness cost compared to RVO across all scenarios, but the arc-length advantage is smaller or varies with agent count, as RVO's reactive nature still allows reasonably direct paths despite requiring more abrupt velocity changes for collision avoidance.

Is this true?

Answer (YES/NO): NO